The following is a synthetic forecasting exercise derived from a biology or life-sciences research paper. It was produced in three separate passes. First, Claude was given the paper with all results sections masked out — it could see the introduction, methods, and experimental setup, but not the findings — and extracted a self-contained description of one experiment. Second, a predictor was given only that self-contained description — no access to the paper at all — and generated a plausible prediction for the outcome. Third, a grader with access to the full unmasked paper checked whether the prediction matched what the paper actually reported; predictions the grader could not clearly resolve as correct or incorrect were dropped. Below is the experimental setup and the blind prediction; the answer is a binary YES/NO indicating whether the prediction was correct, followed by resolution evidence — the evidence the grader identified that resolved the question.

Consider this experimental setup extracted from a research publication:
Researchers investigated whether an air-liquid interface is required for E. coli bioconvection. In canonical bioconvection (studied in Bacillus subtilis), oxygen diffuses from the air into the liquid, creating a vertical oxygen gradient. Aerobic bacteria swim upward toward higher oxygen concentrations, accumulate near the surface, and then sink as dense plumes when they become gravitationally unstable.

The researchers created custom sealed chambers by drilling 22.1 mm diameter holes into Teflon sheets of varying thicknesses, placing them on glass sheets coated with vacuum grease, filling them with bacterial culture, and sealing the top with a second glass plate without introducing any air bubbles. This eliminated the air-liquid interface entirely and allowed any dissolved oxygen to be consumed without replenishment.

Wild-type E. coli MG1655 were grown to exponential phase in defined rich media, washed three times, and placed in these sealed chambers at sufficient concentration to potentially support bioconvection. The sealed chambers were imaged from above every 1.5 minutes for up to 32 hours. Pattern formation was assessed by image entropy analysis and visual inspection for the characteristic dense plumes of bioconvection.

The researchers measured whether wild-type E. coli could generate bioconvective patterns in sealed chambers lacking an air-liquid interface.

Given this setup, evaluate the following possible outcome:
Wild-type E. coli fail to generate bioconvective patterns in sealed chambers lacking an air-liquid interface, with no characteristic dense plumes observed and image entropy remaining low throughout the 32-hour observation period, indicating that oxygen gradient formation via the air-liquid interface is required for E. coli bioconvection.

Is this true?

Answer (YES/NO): NO